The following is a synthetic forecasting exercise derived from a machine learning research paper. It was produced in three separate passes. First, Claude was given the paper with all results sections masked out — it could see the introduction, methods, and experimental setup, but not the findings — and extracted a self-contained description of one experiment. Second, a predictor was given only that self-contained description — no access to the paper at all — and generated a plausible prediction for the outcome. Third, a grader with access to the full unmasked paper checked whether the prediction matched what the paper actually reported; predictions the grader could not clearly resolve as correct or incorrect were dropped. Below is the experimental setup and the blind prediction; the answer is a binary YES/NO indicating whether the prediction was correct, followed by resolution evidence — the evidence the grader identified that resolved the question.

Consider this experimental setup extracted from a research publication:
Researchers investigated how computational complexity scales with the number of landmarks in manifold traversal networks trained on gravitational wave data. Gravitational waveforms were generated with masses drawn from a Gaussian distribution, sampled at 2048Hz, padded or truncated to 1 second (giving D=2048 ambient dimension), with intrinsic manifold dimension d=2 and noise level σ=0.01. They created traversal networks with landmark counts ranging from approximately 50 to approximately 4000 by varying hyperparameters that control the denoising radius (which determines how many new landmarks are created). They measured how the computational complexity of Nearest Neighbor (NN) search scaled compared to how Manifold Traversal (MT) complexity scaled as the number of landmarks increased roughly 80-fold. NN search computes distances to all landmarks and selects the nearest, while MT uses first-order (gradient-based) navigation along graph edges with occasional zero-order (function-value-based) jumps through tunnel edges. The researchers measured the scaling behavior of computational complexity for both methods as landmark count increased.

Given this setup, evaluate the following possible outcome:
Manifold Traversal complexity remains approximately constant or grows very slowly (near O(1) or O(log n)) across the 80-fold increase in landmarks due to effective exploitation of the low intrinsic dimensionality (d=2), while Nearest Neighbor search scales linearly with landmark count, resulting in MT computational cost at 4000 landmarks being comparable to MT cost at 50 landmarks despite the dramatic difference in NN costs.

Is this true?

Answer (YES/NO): YES